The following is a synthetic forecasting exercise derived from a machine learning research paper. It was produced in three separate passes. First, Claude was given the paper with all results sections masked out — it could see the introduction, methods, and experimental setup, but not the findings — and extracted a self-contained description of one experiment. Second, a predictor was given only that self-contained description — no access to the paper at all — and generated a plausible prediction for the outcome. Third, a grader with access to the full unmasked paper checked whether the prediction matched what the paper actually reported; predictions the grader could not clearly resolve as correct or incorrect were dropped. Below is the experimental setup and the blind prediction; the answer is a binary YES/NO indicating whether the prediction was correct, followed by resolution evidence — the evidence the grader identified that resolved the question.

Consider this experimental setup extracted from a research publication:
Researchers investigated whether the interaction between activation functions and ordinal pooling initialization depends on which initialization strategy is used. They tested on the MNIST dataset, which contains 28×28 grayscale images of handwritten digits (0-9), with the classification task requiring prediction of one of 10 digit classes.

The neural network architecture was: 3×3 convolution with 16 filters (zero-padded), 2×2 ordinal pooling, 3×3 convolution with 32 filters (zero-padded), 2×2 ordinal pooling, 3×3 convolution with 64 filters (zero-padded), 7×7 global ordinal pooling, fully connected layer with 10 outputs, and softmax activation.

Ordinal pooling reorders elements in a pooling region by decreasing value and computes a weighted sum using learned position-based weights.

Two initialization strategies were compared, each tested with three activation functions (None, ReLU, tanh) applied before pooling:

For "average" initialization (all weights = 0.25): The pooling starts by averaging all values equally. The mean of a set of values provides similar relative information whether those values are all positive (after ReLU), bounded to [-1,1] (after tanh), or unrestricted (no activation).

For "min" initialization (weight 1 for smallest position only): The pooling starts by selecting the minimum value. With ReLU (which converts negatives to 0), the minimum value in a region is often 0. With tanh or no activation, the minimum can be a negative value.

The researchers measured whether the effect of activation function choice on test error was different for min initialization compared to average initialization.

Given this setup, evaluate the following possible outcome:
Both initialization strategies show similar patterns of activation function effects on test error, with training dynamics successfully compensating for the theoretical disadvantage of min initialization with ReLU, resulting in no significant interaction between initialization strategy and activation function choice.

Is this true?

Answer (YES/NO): YES